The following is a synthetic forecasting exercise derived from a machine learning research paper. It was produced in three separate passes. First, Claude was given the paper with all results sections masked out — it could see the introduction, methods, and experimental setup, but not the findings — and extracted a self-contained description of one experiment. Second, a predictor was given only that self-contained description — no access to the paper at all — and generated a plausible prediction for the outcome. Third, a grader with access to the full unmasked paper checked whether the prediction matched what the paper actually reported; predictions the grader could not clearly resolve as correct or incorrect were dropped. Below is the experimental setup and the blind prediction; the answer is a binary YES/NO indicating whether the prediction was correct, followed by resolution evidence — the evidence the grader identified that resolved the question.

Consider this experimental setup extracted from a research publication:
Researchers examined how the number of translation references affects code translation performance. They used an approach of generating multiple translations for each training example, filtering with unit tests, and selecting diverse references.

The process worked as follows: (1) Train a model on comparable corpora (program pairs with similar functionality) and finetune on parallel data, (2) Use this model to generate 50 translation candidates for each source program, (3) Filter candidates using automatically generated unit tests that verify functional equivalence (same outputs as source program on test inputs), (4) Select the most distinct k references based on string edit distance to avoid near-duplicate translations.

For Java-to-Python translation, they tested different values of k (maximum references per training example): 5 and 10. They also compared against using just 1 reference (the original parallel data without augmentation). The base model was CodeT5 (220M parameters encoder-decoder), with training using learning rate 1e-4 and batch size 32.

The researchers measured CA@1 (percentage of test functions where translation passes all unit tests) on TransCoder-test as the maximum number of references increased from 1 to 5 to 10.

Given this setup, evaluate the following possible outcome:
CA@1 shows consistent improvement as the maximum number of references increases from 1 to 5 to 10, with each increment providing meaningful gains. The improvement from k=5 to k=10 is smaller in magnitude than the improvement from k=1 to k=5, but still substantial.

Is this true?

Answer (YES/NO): NO